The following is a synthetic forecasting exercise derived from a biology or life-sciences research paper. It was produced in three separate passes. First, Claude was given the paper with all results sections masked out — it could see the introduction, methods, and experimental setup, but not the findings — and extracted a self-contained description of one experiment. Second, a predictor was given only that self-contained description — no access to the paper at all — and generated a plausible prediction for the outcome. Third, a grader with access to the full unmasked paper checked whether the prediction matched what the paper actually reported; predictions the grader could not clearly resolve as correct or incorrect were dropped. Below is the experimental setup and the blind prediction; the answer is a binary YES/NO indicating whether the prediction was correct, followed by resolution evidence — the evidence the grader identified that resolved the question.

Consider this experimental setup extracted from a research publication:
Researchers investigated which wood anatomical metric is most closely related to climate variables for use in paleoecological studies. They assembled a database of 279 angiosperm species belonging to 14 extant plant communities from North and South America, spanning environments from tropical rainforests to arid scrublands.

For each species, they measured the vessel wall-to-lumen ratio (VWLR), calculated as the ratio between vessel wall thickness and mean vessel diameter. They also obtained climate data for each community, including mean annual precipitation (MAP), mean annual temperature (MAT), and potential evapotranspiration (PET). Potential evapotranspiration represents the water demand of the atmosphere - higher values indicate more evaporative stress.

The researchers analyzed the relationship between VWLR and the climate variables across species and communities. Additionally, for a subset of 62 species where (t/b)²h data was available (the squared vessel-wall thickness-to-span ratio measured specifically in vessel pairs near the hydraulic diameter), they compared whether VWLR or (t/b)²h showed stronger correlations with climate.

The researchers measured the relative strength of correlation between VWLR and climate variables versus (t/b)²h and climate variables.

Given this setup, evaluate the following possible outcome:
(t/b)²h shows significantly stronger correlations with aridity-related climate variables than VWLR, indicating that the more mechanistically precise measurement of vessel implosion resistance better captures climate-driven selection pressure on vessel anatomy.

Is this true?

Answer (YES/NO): NO